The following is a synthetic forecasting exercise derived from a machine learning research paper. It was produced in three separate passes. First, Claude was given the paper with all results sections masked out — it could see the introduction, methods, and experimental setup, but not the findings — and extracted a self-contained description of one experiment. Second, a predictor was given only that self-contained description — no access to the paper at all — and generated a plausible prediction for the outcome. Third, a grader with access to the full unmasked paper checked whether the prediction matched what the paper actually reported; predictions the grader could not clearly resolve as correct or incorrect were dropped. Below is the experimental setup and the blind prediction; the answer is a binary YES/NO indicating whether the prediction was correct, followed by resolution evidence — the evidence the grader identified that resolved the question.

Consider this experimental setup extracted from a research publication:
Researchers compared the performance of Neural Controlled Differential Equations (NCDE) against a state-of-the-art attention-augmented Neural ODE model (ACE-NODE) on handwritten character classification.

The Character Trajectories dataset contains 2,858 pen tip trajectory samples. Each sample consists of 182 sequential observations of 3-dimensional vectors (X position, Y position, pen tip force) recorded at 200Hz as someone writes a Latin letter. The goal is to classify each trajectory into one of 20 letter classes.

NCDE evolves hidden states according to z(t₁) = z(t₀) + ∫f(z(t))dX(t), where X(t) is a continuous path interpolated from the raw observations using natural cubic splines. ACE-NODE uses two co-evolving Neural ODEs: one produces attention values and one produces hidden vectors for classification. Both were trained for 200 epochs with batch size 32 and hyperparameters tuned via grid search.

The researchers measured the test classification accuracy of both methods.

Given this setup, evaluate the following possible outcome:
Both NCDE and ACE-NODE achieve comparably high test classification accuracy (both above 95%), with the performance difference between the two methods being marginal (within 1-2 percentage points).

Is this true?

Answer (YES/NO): YES